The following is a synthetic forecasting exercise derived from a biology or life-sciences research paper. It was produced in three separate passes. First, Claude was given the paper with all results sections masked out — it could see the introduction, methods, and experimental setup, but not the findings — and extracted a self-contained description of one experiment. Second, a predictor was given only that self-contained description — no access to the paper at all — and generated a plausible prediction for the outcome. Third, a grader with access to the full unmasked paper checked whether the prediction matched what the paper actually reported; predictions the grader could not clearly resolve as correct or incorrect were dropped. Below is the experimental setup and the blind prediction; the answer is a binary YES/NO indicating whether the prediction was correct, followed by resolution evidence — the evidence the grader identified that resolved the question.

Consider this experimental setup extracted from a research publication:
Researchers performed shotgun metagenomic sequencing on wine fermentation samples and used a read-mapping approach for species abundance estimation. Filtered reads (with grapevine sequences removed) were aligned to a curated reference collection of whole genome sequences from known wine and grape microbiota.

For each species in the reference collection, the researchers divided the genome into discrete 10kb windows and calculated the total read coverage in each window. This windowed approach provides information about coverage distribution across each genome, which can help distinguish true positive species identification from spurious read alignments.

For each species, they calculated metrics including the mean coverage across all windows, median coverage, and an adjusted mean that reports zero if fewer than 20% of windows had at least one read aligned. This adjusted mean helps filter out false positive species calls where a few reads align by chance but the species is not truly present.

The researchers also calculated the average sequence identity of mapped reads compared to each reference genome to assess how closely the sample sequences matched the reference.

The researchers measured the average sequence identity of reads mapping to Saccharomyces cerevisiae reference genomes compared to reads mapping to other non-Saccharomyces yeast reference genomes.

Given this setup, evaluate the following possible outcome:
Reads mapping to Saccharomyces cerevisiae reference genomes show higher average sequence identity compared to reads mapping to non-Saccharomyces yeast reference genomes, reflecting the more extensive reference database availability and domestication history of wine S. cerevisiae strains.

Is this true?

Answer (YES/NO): NO